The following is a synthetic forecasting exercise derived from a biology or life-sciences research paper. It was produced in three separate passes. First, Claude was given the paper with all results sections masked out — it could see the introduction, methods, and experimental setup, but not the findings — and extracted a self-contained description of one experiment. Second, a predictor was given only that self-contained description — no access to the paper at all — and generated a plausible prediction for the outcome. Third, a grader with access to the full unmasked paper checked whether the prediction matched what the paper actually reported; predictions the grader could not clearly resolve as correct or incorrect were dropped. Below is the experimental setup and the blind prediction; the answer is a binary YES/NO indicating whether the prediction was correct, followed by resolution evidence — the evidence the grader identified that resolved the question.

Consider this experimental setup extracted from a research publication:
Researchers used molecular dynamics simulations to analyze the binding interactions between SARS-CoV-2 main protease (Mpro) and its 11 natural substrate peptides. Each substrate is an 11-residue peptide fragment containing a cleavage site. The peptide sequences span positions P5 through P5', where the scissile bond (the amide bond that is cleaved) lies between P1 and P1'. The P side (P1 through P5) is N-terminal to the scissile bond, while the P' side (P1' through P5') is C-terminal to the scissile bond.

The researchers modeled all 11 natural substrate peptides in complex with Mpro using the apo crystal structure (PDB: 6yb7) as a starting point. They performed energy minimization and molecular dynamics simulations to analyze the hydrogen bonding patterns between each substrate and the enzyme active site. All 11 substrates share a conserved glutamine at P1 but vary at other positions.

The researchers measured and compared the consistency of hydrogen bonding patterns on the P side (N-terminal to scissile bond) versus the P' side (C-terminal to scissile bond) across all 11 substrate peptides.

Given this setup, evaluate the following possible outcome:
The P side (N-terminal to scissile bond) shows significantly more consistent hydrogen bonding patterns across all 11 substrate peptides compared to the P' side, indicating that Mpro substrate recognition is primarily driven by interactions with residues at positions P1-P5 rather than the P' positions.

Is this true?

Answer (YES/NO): YES